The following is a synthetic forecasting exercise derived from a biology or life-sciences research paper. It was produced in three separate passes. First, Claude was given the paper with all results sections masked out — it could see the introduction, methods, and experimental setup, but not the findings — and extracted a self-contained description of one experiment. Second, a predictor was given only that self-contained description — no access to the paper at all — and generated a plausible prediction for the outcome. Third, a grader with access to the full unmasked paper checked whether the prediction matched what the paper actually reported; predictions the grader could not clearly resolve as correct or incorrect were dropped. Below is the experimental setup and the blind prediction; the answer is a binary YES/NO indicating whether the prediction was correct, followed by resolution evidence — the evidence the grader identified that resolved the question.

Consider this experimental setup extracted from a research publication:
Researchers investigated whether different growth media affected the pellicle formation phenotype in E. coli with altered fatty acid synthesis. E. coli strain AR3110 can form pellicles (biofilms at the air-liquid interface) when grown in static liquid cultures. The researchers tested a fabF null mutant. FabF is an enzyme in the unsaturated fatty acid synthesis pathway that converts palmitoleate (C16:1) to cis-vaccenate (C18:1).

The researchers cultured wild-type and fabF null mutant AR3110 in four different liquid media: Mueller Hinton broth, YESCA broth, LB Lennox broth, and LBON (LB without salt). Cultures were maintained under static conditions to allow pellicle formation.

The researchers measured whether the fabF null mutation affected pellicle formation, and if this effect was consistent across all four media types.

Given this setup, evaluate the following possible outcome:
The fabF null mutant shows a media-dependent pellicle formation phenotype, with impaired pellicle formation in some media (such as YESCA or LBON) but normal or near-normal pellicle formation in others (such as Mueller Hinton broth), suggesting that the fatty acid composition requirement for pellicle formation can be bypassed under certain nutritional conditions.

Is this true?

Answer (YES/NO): NO